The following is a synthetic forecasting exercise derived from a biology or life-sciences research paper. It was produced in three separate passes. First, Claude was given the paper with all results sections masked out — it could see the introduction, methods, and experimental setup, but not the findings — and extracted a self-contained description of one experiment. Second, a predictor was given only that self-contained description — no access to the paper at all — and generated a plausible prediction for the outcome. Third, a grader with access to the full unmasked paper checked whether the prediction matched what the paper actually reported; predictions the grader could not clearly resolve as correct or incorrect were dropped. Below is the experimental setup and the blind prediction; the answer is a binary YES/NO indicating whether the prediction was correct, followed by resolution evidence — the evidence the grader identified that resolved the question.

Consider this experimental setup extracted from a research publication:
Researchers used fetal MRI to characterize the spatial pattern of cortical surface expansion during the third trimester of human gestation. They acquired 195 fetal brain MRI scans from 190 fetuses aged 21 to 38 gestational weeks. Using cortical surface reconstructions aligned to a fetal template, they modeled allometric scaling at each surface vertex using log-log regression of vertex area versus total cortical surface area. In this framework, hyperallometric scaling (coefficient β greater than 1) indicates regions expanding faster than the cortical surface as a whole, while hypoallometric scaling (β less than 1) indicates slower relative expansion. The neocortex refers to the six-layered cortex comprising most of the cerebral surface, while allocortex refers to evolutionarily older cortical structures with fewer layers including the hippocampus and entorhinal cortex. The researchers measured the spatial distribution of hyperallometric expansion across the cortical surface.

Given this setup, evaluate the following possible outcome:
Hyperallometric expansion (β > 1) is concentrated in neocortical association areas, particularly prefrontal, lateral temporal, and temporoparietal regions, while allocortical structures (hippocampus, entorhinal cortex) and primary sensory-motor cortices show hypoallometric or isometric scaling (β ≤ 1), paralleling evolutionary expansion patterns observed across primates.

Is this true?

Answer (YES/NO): NO